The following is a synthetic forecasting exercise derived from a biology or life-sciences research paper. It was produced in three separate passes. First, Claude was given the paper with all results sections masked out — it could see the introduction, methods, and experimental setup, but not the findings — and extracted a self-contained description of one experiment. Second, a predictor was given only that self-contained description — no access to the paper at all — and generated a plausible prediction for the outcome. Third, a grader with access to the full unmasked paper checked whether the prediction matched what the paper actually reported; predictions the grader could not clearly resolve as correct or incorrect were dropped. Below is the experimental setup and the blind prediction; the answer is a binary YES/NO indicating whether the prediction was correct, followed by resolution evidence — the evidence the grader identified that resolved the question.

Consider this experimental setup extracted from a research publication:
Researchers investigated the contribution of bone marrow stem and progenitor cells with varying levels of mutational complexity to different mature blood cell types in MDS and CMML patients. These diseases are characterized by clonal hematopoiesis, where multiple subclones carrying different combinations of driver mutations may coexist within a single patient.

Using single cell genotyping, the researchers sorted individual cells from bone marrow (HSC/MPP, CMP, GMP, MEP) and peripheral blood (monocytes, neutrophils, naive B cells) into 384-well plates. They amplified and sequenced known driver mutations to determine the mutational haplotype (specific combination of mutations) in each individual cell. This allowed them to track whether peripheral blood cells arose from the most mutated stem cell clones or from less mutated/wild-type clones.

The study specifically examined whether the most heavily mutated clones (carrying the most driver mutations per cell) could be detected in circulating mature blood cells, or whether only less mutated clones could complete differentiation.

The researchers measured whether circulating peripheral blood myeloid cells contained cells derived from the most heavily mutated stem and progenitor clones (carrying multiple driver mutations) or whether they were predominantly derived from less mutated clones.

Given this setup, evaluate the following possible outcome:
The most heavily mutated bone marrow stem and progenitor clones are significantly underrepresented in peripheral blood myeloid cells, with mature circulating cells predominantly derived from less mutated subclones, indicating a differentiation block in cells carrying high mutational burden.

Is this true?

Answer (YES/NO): NO